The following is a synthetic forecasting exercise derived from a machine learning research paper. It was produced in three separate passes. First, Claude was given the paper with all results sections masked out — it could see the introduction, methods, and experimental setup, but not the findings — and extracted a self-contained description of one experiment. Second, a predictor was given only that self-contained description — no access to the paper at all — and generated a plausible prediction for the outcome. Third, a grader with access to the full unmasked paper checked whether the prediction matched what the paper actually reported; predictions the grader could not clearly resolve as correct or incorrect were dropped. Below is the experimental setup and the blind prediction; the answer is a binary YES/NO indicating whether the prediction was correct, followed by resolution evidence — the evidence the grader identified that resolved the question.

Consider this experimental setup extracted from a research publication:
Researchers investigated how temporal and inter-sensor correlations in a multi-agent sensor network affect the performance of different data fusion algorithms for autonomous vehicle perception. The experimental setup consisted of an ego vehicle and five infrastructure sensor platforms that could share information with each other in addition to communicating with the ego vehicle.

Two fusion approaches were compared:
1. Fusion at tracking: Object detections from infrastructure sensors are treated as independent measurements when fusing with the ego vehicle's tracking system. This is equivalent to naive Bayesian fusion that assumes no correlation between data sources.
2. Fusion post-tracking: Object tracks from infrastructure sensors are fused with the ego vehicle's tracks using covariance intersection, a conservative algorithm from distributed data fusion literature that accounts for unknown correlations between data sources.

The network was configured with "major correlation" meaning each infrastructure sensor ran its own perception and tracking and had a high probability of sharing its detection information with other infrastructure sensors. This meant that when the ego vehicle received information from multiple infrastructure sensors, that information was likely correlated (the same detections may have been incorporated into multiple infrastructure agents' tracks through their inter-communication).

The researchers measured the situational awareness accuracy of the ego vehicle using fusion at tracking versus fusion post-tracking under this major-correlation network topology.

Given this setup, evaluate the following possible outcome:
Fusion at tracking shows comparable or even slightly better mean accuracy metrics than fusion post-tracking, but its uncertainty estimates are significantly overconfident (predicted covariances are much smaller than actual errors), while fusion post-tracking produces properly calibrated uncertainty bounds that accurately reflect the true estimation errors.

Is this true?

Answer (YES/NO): NO